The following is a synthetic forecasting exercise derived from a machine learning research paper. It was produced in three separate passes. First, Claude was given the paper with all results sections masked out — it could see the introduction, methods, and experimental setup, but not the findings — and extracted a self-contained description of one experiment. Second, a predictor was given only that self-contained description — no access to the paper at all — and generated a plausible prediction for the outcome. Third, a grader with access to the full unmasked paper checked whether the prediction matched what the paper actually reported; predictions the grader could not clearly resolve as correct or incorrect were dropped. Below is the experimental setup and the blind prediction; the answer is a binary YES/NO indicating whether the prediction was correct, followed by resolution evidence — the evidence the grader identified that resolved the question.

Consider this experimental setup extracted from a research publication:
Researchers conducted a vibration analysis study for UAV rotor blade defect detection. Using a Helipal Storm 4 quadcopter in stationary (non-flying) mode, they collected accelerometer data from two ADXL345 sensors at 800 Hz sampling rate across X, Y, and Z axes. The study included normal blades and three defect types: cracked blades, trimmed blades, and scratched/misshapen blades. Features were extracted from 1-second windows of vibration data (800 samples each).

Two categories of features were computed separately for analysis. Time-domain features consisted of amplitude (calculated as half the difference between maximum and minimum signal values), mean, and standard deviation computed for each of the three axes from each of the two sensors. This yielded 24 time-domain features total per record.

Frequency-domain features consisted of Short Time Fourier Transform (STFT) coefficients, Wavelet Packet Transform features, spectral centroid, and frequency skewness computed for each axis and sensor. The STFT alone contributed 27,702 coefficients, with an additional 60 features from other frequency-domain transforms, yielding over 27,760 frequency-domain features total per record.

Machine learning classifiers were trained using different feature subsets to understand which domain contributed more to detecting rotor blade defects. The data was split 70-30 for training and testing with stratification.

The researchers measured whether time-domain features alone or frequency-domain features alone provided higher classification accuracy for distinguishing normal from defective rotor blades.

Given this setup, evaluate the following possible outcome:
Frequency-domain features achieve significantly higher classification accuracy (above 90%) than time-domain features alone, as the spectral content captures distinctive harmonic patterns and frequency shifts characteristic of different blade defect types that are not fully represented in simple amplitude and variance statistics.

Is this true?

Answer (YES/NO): YES